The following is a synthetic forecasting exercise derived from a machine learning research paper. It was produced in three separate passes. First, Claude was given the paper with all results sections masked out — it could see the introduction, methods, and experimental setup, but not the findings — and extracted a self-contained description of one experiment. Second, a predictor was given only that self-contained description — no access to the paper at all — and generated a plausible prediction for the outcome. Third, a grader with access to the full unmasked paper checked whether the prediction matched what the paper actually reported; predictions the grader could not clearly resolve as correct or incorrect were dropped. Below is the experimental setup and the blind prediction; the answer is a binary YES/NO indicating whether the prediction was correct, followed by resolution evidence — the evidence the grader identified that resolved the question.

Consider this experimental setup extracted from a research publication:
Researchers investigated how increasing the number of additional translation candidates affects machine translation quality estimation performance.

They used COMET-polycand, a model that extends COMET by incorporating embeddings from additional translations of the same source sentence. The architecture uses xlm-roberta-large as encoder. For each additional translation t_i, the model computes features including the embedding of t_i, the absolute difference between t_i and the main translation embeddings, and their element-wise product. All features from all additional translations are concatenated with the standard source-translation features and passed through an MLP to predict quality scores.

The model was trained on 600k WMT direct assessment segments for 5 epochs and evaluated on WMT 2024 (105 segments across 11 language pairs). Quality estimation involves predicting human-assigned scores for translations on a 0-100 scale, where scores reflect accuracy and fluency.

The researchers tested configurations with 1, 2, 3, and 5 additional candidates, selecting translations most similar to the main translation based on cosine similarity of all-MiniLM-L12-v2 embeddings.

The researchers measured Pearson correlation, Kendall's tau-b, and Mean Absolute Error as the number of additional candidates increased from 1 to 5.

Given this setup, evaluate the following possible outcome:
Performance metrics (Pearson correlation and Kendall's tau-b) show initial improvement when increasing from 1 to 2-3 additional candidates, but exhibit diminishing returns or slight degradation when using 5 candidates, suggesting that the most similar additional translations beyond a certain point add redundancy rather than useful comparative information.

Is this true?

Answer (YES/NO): YES